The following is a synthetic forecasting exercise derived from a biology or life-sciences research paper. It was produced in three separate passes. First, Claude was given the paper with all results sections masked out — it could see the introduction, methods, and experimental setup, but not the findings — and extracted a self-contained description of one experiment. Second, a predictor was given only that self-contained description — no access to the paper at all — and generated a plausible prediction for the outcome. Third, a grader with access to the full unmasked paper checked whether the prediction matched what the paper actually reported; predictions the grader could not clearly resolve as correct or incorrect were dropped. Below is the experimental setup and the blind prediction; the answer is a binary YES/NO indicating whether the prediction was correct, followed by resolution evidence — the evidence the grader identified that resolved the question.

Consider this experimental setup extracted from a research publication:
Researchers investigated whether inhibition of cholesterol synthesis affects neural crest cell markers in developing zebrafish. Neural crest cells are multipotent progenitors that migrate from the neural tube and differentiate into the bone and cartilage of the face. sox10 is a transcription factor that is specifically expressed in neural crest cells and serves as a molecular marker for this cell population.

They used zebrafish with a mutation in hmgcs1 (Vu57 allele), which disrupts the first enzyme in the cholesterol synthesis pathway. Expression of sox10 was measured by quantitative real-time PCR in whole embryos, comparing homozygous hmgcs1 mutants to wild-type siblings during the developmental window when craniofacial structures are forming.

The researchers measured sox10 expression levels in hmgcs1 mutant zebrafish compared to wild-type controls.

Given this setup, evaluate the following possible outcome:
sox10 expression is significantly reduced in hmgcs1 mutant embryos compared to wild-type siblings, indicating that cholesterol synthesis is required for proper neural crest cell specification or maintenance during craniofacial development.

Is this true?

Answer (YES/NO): YES